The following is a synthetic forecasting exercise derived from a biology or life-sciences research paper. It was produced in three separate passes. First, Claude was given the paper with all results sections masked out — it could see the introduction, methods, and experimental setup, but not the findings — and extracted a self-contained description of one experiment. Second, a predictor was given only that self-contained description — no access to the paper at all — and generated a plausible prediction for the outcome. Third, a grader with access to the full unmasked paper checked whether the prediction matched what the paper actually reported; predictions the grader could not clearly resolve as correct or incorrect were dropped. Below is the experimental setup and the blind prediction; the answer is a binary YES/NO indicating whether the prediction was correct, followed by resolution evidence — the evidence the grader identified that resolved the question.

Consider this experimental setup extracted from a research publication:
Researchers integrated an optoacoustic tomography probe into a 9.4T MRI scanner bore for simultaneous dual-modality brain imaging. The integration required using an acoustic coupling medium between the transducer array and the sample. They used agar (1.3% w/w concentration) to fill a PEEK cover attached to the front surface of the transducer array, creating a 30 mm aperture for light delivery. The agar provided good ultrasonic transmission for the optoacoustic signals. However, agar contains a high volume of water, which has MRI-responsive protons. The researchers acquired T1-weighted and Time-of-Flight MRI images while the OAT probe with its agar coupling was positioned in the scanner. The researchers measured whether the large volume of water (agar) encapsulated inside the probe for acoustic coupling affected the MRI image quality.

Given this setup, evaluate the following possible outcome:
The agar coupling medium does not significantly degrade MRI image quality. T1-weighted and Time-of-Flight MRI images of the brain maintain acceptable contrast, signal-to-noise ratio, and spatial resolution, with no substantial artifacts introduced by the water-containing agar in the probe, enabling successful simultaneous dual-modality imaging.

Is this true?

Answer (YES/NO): NO